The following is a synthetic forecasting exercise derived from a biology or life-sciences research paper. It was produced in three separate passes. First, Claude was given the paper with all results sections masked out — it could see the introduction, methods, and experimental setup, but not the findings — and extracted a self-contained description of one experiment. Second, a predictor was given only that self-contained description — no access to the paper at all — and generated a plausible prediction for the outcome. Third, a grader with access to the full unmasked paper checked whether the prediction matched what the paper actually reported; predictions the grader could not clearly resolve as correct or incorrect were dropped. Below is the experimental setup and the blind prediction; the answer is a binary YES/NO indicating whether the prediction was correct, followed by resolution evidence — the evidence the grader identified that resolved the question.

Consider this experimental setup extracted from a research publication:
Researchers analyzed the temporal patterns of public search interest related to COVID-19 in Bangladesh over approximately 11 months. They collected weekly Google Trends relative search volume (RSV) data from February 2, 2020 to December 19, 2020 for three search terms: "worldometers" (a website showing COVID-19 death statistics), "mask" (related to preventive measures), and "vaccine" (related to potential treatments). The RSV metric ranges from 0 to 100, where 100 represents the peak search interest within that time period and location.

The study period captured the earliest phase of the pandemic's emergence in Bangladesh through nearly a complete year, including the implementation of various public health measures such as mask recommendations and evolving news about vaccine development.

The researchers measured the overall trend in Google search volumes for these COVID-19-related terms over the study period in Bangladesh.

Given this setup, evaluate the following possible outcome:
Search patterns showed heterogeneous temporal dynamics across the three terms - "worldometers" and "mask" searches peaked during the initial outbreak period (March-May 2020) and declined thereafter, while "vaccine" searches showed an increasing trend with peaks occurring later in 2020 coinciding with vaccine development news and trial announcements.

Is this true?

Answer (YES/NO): NO